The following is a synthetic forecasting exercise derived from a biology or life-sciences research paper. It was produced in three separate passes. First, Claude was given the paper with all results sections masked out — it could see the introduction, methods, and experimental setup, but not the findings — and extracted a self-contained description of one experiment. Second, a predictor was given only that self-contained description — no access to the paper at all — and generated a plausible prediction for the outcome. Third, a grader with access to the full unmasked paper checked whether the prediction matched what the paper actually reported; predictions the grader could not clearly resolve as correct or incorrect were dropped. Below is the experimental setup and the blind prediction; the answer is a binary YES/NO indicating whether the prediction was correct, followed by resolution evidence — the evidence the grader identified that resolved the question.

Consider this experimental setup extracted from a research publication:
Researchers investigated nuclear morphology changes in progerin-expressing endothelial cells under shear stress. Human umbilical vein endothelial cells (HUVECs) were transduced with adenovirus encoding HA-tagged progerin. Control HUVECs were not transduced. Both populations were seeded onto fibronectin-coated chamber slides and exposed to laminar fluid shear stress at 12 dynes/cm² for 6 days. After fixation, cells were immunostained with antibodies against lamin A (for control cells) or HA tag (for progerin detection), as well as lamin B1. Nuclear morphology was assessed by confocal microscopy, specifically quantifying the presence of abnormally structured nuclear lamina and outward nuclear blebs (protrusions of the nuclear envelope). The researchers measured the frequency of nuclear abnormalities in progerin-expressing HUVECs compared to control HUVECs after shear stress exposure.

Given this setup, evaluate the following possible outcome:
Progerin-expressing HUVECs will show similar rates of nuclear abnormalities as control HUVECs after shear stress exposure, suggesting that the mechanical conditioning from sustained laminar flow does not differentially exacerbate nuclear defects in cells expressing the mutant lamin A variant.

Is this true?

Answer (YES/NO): NO